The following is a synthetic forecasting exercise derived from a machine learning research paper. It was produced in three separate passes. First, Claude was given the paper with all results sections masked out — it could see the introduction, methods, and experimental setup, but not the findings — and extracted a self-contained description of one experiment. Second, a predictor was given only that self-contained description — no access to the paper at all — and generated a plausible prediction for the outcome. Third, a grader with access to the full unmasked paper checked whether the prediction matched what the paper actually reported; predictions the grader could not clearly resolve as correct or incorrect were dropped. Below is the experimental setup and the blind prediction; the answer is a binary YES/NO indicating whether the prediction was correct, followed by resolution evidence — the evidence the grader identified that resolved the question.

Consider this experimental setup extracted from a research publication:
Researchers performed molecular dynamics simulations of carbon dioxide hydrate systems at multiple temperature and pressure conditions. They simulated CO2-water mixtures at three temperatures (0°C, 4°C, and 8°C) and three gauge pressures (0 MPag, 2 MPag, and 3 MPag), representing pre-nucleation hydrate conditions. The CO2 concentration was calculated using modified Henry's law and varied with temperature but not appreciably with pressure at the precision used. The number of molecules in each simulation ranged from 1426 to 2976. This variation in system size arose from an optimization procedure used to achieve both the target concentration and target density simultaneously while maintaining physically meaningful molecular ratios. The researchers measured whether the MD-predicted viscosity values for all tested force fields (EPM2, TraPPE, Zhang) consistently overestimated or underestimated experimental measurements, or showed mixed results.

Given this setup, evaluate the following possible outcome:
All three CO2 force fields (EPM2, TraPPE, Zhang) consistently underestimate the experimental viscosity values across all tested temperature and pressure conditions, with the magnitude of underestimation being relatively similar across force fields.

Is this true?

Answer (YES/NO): NO